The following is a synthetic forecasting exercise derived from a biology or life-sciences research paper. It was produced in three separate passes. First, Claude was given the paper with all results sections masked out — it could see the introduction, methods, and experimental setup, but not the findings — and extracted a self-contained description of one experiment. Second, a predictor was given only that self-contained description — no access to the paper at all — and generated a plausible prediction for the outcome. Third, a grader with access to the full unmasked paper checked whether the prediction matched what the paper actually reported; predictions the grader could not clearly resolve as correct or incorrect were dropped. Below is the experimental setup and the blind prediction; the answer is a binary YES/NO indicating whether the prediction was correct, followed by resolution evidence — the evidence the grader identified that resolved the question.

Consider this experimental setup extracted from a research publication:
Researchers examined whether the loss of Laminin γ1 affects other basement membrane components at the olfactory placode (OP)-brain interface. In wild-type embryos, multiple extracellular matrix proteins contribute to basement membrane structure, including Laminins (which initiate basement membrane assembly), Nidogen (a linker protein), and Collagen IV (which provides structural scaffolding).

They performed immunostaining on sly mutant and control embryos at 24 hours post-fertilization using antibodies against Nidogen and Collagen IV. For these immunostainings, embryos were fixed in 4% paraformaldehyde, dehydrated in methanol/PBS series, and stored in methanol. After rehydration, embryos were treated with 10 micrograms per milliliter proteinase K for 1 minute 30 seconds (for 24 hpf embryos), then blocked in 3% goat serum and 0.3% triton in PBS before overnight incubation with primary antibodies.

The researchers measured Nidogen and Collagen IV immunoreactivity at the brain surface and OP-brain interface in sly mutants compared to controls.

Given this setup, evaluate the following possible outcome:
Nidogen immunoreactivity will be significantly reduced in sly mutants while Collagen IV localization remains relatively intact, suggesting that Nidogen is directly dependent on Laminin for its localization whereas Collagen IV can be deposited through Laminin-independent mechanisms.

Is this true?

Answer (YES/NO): NO